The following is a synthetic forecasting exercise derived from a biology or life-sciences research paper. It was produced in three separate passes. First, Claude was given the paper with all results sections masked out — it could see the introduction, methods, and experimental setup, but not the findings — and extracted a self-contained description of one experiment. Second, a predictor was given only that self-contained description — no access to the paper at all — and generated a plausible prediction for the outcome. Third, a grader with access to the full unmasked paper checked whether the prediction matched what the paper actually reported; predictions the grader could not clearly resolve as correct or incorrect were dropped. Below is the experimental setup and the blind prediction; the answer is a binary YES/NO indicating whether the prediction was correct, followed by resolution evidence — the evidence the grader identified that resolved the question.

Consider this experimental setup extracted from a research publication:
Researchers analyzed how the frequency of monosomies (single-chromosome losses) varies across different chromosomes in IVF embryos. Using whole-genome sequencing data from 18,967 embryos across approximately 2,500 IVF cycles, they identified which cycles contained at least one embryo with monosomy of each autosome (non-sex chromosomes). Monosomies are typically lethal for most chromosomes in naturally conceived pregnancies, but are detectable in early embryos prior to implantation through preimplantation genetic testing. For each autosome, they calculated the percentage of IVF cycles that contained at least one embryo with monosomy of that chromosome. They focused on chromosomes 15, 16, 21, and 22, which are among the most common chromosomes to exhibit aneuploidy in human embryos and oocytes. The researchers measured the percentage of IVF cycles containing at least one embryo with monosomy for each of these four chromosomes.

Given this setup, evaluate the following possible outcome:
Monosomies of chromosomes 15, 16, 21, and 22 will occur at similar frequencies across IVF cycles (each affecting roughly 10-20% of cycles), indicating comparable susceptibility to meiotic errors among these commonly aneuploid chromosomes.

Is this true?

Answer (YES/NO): NO